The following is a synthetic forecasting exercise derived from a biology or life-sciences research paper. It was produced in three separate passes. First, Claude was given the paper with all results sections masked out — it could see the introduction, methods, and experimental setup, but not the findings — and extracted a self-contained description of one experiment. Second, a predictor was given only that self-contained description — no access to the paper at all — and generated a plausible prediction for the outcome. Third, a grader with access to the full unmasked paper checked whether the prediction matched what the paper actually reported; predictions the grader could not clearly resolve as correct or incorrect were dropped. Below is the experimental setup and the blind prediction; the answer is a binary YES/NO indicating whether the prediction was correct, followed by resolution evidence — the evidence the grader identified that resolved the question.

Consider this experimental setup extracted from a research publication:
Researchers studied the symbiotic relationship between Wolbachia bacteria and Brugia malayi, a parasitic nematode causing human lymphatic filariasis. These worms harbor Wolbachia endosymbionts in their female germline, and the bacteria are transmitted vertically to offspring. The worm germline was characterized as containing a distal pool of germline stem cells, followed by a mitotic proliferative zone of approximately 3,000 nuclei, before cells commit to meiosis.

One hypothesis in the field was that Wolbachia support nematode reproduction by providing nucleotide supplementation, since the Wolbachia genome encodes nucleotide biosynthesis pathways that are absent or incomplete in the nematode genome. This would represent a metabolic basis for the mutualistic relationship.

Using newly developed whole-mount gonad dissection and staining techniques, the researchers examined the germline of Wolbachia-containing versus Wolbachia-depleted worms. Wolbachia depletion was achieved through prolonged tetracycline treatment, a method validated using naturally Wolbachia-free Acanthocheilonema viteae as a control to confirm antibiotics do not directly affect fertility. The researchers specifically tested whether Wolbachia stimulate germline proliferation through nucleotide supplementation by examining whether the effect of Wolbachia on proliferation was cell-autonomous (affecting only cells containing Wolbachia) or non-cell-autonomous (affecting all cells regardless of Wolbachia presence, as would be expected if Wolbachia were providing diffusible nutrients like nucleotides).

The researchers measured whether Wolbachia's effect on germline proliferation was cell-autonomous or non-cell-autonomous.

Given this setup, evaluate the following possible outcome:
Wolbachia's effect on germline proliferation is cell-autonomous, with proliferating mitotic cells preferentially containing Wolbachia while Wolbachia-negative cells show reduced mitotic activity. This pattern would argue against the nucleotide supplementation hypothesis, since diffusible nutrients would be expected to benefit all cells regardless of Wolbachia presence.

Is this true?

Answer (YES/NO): YES